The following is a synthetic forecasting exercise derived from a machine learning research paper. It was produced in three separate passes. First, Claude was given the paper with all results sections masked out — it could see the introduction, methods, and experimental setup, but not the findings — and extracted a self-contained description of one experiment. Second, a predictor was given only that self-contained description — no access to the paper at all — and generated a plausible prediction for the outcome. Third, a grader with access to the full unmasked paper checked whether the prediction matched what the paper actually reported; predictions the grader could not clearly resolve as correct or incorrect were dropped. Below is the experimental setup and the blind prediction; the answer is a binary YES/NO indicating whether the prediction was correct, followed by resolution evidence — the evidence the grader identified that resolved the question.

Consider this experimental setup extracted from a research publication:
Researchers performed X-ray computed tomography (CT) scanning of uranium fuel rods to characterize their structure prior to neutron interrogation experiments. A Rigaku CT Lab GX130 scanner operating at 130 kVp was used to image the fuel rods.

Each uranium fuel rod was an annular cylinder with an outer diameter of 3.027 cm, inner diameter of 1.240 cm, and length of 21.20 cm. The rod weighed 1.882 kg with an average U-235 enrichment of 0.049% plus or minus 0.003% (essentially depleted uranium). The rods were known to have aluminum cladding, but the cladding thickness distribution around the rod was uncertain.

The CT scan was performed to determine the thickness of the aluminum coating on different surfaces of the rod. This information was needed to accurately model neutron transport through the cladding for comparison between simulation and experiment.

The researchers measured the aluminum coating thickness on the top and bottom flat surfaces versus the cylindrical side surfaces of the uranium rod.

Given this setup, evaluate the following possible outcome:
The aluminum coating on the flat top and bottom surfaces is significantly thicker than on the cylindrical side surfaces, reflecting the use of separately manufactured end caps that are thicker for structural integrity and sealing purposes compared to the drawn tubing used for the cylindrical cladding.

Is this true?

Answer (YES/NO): YES